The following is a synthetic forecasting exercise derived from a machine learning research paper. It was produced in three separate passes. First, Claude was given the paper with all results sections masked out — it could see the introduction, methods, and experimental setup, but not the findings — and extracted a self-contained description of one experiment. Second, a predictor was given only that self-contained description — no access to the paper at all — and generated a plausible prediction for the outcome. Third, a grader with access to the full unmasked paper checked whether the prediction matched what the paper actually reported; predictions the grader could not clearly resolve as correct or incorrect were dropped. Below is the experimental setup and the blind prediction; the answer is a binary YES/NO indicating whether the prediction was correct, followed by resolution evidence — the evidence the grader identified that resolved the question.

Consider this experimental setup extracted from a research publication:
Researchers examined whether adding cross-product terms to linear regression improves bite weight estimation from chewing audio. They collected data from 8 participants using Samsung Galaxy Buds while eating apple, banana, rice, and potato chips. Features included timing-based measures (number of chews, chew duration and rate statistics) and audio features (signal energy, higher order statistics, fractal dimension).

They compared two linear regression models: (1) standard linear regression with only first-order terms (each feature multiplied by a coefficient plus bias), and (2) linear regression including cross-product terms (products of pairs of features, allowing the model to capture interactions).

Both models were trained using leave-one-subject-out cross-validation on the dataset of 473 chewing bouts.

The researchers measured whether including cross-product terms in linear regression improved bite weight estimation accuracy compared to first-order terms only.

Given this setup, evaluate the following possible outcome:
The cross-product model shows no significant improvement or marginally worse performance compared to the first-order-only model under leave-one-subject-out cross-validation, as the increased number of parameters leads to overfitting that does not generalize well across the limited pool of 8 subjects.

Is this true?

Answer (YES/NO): YES